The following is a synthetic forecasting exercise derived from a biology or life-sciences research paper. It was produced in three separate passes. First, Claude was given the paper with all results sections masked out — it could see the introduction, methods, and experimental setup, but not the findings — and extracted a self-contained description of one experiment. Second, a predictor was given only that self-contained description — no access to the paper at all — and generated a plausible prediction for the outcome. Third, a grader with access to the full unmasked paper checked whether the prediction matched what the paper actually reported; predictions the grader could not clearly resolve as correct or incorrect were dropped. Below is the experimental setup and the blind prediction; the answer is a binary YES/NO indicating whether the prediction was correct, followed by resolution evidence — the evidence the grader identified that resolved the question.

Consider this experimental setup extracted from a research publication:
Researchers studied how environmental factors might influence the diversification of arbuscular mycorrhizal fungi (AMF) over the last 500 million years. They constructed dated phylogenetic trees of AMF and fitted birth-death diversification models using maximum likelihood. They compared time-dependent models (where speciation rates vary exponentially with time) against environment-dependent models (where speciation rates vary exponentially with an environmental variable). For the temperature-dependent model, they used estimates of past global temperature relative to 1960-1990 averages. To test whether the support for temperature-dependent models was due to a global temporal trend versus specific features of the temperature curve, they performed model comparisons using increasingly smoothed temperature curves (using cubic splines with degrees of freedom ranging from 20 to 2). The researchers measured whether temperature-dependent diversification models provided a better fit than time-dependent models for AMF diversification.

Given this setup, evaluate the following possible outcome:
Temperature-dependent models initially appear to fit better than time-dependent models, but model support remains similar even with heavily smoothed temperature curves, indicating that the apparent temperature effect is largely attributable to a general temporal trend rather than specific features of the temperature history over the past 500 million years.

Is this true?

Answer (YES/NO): NO